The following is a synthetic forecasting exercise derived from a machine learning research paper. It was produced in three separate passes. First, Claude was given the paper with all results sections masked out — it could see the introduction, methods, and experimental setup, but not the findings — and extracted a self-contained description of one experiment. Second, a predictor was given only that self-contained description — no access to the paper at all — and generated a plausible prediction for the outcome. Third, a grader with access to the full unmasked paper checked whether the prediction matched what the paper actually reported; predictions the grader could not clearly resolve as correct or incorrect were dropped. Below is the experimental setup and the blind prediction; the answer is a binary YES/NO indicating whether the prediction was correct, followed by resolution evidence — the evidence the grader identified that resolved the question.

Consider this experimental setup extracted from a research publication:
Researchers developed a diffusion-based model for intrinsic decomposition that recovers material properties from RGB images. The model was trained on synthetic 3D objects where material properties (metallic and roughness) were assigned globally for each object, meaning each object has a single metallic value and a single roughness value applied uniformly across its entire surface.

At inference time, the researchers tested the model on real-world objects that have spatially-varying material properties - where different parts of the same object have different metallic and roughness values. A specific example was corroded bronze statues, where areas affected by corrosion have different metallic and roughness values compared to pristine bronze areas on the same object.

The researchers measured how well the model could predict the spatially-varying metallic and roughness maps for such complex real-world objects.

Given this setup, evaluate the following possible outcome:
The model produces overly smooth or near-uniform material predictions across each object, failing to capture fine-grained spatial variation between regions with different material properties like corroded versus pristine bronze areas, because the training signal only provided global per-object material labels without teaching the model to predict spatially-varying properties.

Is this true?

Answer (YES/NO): YES